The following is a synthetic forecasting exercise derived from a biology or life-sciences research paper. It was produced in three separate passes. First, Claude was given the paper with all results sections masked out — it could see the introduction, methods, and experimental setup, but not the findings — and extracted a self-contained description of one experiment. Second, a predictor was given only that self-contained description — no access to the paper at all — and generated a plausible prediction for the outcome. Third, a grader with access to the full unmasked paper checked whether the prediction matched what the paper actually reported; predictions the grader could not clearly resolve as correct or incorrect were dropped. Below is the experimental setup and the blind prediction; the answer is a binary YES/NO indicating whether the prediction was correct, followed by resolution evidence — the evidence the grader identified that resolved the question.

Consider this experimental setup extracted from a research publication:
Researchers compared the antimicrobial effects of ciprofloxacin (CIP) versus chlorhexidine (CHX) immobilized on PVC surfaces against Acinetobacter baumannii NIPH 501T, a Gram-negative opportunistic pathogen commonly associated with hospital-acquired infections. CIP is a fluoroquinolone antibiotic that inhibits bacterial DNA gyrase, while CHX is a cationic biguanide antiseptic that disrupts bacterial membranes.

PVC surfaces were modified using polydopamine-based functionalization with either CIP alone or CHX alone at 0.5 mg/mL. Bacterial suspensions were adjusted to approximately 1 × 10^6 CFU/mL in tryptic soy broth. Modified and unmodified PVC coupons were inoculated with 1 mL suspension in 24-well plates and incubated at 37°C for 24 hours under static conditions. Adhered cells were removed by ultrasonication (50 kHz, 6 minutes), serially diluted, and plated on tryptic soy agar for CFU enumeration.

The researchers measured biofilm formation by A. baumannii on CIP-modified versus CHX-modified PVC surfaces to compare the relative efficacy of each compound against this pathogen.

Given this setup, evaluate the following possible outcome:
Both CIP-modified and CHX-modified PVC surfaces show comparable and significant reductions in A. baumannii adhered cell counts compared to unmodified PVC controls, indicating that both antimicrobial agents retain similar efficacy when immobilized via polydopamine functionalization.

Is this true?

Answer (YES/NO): NO